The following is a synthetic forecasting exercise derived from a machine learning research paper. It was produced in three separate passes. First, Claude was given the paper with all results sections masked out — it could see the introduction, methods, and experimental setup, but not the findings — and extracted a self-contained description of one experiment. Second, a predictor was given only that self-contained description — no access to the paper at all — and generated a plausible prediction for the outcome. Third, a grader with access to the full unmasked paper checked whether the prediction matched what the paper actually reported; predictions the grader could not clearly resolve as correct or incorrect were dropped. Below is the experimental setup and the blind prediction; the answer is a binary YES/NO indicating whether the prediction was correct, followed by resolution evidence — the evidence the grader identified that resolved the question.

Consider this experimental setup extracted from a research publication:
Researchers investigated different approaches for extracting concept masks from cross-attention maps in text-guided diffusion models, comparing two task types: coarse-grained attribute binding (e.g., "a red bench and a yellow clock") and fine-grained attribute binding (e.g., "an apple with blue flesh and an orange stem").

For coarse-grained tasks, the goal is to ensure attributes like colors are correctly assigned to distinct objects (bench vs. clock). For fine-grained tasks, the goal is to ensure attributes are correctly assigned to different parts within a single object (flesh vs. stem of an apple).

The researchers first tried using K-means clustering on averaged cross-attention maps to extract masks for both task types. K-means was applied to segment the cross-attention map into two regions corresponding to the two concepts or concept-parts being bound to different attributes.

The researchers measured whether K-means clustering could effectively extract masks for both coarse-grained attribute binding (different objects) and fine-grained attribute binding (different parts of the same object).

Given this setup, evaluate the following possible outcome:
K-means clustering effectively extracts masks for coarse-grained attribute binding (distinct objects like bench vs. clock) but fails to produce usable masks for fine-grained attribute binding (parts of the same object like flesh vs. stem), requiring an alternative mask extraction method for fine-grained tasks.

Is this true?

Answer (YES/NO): YES